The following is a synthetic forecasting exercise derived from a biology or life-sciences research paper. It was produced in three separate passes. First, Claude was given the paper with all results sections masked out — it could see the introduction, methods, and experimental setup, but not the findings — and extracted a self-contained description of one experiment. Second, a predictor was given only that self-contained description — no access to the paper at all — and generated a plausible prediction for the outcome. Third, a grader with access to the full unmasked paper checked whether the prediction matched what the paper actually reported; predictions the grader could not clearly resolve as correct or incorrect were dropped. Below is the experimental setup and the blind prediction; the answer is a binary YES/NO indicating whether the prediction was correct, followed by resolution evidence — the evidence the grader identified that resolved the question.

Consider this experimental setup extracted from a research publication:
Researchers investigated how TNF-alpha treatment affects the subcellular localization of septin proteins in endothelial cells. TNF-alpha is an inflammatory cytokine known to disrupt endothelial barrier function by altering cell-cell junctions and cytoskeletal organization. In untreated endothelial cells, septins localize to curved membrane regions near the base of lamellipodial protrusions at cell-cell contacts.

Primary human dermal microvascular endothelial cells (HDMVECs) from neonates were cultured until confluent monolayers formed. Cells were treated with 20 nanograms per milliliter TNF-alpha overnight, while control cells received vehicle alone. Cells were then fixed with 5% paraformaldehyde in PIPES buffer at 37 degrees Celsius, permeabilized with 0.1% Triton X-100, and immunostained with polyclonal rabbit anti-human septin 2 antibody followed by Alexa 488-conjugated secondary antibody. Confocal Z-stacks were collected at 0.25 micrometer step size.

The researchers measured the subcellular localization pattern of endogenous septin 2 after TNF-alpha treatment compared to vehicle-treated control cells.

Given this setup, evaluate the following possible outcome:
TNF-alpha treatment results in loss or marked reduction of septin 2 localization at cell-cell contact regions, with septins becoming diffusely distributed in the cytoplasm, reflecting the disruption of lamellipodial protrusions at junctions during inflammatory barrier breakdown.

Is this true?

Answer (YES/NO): YES